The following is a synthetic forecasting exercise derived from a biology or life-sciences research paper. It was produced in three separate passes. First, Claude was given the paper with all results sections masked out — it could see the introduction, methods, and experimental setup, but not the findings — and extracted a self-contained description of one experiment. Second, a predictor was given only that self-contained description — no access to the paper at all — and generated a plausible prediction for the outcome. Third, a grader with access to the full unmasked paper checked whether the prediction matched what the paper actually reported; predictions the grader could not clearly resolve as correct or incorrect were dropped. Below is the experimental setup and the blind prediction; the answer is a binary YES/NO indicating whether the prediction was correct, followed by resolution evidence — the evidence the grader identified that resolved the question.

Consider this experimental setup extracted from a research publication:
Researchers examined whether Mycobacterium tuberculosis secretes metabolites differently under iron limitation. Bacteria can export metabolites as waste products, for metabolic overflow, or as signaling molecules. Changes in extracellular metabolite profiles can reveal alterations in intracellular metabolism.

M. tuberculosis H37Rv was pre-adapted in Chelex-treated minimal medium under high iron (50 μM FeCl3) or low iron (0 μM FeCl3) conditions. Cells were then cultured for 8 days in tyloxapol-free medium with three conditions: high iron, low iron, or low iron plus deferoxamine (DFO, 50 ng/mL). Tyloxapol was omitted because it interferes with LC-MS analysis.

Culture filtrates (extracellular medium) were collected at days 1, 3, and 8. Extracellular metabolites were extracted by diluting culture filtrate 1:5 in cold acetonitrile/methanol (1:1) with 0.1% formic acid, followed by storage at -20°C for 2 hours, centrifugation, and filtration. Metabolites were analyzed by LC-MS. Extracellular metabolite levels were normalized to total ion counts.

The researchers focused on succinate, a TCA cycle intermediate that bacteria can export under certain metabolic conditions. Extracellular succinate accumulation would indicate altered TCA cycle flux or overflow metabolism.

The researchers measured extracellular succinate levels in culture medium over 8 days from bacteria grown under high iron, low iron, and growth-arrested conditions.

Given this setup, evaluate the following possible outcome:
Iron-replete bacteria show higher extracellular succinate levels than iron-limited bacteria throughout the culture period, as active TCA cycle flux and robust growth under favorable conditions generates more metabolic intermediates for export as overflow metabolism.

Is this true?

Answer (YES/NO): YES